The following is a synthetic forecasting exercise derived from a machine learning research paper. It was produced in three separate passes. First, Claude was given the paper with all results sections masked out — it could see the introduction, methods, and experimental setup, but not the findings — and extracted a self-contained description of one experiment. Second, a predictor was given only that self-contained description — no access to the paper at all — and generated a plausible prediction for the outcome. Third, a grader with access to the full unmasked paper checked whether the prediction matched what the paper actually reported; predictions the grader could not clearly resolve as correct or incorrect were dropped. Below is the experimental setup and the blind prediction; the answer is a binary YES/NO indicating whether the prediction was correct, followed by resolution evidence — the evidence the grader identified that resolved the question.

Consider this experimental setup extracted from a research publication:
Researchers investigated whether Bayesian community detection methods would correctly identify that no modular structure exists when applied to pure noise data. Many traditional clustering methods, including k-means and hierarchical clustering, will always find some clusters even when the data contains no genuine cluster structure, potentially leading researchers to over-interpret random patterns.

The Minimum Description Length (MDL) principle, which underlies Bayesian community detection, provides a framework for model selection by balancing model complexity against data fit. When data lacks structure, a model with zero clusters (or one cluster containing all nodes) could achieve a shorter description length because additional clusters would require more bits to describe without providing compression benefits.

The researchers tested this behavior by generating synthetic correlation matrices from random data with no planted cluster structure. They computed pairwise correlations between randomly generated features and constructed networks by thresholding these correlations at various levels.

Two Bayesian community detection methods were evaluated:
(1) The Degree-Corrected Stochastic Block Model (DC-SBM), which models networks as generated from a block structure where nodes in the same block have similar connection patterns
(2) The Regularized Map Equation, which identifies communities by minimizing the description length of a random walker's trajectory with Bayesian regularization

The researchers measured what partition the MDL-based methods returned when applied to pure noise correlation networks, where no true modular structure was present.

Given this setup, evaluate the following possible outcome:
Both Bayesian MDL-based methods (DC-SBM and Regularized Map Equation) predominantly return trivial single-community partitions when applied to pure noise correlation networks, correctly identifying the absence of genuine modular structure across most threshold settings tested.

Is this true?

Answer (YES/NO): NO